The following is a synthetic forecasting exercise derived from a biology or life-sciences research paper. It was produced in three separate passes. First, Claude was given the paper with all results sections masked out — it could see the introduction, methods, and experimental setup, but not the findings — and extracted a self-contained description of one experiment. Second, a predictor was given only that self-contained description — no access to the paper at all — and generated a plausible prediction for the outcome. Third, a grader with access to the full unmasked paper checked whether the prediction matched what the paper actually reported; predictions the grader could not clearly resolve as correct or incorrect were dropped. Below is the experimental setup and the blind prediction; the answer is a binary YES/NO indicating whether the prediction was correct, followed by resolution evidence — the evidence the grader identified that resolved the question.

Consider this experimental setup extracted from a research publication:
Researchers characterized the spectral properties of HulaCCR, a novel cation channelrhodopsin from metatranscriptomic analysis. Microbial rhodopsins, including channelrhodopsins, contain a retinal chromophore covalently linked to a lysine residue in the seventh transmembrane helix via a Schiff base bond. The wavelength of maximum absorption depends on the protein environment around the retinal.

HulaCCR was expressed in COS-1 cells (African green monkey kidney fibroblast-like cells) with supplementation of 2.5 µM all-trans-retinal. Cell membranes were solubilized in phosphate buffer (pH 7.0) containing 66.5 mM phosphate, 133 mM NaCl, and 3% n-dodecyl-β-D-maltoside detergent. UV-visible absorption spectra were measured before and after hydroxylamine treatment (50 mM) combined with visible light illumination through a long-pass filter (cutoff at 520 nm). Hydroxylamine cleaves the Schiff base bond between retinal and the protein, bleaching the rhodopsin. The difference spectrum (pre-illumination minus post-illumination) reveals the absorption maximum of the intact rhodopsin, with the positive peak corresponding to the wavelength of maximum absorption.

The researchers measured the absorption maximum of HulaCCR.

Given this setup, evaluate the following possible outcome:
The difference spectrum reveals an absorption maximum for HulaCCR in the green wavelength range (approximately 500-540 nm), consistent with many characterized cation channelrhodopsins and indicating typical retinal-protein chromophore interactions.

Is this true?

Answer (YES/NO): NO